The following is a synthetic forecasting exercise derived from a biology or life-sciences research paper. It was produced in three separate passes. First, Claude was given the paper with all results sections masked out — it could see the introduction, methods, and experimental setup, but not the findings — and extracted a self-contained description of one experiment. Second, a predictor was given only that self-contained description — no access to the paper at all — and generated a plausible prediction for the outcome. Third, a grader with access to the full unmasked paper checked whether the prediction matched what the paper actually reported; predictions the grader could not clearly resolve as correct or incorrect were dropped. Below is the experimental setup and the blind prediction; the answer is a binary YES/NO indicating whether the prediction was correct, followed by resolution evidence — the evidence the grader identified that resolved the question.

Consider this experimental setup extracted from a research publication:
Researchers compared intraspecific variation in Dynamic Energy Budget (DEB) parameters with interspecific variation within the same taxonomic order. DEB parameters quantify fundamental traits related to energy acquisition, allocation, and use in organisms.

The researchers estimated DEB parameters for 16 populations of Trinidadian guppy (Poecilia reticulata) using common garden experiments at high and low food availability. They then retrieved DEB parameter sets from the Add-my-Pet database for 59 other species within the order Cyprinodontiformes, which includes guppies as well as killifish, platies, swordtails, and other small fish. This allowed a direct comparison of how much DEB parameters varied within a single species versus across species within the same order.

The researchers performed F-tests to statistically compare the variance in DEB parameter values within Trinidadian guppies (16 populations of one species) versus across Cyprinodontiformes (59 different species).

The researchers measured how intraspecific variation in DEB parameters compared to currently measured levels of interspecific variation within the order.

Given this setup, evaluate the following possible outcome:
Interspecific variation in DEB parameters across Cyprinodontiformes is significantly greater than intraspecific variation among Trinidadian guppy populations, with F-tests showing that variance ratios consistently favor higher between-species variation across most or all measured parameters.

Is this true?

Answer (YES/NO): NO